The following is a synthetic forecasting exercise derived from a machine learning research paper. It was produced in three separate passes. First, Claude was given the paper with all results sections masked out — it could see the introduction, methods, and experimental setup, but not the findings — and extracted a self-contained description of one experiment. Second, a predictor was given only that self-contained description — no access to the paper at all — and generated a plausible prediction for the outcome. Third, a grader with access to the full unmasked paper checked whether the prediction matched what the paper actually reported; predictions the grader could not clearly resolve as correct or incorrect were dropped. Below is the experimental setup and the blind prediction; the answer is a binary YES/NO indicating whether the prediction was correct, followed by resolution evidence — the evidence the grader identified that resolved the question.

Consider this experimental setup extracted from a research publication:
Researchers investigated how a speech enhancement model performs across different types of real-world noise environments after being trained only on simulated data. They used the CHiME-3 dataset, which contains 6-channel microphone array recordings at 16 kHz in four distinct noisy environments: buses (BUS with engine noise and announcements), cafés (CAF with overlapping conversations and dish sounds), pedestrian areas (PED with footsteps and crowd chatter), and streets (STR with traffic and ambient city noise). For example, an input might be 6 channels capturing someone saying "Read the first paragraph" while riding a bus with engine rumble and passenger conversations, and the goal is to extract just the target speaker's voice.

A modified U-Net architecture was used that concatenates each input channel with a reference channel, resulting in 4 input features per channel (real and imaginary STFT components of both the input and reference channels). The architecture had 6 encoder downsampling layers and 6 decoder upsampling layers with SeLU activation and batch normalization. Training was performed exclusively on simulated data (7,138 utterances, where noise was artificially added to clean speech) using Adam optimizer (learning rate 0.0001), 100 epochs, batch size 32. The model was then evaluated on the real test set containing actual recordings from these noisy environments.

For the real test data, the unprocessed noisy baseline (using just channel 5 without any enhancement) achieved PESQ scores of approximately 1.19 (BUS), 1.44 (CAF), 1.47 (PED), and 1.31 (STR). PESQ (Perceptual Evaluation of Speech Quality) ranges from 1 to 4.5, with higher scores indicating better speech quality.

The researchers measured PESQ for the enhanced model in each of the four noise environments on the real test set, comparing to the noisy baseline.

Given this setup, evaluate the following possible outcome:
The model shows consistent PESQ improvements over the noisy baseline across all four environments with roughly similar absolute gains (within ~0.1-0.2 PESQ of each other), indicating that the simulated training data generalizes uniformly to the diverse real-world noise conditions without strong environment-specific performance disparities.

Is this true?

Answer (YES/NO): NO